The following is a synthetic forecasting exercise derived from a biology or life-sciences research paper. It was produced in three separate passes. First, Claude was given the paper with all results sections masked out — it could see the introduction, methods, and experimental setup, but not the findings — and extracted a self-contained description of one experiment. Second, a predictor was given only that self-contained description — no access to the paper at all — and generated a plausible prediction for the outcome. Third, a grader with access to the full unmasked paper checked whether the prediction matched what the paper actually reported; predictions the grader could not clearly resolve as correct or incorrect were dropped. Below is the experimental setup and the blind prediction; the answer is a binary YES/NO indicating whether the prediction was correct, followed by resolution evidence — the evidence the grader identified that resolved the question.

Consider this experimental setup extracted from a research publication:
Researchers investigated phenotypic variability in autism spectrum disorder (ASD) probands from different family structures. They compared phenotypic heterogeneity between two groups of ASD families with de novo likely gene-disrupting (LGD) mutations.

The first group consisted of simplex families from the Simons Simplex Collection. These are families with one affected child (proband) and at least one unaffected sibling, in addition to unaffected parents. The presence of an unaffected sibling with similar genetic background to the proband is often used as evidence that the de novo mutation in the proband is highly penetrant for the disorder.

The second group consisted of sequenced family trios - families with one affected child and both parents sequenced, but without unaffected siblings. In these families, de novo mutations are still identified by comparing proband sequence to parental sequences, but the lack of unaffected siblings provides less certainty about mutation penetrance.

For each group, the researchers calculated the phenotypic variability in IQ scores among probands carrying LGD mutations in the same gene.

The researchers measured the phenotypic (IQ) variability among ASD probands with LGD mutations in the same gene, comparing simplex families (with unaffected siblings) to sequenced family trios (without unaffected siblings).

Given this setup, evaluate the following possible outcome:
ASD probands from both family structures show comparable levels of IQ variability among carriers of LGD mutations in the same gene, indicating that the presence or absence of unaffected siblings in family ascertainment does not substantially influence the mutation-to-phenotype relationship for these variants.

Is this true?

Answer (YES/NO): NO